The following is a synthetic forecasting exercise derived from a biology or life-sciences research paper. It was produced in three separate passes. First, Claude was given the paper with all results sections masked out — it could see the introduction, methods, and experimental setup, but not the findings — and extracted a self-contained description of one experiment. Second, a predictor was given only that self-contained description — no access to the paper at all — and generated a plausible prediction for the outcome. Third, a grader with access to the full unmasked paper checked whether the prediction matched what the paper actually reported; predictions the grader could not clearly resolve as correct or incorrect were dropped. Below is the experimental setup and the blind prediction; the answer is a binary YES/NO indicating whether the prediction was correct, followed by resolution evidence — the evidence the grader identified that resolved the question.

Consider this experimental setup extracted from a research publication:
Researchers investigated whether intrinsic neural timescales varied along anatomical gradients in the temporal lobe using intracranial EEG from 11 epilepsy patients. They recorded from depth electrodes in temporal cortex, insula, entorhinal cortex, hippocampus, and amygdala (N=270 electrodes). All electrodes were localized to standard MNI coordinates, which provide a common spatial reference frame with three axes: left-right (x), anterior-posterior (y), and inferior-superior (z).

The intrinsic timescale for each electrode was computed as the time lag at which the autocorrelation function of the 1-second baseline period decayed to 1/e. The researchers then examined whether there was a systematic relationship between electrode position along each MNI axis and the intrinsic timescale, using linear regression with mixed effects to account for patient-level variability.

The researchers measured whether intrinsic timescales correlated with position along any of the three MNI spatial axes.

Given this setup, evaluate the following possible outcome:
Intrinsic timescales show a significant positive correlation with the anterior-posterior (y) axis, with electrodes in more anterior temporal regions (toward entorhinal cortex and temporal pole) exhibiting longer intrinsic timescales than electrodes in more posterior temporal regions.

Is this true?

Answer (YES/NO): YES